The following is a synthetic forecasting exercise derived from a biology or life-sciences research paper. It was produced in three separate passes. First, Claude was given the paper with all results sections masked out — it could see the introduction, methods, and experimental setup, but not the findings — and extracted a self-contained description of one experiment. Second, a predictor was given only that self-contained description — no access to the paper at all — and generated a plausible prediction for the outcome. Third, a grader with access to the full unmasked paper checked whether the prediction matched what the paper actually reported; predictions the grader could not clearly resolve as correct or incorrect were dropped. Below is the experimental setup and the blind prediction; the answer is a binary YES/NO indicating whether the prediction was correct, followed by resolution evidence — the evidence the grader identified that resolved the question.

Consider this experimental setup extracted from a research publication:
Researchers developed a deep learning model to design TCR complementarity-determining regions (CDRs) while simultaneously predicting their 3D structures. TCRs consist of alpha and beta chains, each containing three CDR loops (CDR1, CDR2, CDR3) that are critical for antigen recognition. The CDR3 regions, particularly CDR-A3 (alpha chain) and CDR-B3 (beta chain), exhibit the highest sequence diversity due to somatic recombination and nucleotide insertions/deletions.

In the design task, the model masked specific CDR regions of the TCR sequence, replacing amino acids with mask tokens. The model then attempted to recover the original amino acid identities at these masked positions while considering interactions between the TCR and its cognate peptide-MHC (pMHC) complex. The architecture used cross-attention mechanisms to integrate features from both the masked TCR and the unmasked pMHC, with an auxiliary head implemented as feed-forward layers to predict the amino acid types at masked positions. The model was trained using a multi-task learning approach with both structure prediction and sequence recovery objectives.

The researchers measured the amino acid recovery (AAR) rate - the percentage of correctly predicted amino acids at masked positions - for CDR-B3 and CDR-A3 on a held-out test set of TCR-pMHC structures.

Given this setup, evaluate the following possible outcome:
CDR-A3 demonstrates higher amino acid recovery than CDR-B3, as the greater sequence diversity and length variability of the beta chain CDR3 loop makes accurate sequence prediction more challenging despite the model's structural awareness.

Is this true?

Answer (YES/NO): YES